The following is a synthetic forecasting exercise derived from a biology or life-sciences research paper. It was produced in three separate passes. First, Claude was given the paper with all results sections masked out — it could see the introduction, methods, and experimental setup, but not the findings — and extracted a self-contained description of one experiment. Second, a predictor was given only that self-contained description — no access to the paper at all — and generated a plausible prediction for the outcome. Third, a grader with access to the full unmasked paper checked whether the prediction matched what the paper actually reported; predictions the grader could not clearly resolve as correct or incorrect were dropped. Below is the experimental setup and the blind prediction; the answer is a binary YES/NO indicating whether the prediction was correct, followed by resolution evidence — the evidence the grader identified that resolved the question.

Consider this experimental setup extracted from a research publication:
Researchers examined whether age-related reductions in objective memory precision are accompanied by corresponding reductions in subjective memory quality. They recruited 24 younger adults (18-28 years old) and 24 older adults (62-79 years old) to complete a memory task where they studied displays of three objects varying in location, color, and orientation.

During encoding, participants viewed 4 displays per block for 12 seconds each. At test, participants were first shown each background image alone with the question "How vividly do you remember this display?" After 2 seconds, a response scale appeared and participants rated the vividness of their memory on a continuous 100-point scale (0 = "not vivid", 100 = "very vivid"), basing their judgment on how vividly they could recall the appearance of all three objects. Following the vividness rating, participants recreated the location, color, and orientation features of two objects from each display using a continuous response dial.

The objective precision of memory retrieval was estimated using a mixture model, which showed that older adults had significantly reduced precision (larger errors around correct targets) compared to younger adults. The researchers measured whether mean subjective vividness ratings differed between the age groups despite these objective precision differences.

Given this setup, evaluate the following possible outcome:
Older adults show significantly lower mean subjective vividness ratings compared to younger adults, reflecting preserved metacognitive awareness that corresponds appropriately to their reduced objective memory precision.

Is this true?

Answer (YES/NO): NO